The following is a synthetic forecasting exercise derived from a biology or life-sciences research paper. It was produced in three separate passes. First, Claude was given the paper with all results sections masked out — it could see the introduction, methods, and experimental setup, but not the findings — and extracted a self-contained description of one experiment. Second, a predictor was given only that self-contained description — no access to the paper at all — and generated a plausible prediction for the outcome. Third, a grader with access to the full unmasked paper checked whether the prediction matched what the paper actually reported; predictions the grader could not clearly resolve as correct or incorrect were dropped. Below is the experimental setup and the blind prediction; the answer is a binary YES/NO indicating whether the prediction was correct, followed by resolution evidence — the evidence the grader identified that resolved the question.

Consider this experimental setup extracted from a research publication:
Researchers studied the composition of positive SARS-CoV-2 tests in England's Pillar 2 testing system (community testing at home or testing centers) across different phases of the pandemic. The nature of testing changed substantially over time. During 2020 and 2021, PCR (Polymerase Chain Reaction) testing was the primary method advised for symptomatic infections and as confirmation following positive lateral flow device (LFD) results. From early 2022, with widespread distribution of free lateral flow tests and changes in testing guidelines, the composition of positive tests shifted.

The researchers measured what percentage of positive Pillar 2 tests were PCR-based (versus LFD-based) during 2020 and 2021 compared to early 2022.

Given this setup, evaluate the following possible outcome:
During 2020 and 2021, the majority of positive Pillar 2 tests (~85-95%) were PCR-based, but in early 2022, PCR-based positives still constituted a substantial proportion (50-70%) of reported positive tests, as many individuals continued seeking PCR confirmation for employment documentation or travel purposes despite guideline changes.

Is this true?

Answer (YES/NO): NO